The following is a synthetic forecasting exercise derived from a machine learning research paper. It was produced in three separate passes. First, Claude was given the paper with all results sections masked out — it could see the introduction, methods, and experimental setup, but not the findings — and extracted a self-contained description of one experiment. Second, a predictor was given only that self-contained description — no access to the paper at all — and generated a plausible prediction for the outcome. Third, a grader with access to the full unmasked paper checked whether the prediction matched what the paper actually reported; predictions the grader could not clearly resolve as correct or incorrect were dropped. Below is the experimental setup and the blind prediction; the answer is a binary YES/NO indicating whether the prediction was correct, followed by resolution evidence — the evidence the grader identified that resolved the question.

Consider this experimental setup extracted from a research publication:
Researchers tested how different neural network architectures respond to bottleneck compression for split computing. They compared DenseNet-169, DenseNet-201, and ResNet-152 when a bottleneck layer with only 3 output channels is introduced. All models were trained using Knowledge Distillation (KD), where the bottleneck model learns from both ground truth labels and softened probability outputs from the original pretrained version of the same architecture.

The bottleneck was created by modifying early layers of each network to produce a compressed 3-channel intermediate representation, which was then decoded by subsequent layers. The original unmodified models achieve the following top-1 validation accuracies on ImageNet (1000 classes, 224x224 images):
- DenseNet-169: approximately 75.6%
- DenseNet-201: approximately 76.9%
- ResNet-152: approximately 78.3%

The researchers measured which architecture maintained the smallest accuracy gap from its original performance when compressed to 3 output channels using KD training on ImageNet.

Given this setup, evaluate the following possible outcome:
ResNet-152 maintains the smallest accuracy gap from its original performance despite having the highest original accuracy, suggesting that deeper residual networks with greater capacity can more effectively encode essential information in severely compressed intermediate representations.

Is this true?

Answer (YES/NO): YES